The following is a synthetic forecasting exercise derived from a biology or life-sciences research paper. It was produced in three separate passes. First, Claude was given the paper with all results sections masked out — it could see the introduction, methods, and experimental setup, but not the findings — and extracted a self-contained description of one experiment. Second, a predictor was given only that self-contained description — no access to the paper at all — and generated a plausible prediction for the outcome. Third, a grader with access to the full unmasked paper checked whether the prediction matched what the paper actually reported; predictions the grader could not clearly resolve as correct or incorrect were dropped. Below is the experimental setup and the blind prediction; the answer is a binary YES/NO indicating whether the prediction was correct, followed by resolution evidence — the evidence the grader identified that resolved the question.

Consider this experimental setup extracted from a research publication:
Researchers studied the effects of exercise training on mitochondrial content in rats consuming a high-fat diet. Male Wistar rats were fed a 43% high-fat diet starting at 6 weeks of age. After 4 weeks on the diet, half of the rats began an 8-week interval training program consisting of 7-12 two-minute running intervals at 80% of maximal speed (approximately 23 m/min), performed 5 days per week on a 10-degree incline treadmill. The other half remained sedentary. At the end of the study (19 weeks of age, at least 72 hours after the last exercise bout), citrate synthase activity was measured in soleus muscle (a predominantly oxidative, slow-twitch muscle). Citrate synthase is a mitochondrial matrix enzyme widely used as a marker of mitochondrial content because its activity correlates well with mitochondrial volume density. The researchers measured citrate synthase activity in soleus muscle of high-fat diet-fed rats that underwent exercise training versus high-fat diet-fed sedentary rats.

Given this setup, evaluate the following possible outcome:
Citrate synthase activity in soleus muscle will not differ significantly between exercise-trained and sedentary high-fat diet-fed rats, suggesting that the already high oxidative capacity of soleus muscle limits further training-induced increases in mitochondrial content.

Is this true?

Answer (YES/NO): YES